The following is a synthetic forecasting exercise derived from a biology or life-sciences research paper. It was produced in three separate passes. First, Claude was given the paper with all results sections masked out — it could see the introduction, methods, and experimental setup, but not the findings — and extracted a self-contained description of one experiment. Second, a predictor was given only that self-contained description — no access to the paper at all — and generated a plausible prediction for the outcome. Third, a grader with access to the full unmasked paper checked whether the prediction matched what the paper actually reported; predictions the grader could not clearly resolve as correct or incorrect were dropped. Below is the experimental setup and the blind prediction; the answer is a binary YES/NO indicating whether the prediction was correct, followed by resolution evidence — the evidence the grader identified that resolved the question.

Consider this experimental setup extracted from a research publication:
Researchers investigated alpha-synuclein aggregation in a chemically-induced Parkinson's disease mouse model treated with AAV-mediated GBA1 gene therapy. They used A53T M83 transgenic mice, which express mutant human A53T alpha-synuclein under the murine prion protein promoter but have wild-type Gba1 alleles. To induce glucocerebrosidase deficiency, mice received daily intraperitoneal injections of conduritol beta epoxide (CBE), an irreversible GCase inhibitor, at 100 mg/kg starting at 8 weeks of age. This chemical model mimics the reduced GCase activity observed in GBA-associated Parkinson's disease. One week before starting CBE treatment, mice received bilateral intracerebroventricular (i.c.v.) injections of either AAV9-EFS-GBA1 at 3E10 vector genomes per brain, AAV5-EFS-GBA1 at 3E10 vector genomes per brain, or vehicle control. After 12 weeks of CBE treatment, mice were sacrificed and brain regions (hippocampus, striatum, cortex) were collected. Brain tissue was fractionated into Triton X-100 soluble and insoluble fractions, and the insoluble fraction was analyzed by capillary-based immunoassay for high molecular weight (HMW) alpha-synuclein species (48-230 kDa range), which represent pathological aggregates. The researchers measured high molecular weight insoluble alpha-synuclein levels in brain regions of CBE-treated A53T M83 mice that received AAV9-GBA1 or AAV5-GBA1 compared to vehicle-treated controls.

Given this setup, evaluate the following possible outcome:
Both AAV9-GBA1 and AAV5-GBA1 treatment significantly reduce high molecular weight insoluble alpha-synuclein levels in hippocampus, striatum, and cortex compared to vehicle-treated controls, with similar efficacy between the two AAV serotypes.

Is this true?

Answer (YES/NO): NO